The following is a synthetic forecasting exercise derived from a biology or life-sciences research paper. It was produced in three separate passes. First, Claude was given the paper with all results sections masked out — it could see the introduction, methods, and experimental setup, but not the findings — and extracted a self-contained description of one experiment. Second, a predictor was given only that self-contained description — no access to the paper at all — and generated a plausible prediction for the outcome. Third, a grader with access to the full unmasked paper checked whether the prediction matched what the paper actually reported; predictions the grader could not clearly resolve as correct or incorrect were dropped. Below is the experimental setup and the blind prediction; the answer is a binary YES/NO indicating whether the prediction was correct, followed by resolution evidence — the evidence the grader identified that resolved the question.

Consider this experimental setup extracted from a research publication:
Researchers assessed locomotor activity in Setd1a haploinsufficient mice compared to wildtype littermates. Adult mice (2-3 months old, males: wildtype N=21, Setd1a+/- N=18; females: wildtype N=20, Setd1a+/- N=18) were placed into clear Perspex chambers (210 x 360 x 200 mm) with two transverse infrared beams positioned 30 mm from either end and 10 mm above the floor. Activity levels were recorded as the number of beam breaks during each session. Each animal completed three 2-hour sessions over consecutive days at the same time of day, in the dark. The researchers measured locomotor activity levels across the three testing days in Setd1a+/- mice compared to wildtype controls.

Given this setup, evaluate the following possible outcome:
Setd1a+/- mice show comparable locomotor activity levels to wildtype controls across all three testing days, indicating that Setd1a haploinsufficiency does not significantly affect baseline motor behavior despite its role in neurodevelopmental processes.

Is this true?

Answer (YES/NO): YES